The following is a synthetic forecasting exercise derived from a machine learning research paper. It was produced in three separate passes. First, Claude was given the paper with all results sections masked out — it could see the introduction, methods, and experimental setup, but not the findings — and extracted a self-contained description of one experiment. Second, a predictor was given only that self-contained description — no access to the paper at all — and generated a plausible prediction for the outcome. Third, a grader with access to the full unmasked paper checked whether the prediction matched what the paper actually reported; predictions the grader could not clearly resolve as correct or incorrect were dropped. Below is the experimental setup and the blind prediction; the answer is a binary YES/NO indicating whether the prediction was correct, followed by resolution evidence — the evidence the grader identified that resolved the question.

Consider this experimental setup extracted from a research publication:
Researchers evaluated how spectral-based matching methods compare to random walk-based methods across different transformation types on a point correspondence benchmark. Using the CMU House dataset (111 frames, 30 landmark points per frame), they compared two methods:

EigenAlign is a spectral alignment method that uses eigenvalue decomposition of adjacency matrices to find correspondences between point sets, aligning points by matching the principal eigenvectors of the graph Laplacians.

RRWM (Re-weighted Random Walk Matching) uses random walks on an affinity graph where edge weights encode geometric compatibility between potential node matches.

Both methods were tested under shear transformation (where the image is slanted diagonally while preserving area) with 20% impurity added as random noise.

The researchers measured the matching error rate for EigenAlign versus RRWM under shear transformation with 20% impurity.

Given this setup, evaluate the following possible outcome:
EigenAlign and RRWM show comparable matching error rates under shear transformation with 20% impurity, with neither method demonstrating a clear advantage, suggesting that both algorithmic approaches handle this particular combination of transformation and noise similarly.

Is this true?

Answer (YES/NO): NO